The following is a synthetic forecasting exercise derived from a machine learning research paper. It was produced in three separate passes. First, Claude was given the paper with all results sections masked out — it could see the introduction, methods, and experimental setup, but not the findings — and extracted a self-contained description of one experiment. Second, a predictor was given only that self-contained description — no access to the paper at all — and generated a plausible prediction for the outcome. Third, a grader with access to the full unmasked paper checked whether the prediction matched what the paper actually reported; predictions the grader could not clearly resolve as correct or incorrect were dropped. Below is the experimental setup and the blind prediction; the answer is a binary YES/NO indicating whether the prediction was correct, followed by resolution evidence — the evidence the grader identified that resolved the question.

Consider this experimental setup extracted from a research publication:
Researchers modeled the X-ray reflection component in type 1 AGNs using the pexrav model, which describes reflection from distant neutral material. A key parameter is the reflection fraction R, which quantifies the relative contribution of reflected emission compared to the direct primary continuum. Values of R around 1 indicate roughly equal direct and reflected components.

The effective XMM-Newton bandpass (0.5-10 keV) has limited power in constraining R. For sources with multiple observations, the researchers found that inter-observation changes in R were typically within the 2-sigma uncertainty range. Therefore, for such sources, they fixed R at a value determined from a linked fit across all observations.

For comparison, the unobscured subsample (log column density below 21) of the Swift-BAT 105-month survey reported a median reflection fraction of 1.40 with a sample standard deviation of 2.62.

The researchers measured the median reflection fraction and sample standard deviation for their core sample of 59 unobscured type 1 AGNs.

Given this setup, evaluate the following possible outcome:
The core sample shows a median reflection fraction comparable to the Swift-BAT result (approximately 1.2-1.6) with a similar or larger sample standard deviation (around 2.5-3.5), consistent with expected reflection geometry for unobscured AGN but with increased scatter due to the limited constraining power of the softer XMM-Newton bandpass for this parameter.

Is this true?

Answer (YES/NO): NO